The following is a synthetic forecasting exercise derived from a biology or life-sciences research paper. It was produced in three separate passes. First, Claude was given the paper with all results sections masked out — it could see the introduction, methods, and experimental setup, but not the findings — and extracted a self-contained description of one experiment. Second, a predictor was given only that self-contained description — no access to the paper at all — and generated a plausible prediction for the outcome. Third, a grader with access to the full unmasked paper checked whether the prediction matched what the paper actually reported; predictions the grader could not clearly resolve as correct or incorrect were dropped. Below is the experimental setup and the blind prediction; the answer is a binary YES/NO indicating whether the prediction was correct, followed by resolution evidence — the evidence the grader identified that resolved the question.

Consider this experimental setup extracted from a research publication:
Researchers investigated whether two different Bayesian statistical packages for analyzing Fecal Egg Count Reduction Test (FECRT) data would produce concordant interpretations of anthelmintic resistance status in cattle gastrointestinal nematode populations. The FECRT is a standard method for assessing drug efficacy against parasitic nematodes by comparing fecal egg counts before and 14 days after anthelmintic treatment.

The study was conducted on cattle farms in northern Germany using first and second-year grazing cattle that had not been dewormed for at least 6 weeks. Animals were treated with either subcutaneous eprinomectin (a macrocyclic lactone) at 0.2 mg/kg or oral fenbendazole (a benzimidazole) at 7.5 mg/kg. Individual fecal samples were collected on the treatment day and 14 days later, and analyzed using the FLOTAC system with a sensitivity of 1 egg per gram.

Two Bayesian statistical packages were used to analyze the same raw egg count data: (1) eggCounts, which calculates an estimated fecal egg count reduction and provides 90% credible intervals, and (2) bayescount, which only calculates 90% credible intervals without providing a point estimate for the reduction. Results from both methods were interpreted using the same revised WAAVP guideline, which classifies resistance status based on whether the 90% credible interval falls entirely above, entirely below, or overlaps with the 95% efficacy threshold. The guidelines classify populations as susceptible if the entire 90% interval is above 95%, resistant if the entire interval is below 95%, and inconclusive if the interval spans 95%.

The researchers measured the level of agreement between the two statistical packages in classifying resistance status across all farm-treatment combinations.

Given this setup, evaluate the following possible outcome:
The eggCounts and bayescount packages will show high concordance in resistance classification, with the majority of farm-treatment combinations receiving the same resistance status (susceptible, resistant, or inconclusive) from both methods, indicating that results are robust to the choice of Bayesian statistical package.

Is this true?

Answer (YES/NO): NO